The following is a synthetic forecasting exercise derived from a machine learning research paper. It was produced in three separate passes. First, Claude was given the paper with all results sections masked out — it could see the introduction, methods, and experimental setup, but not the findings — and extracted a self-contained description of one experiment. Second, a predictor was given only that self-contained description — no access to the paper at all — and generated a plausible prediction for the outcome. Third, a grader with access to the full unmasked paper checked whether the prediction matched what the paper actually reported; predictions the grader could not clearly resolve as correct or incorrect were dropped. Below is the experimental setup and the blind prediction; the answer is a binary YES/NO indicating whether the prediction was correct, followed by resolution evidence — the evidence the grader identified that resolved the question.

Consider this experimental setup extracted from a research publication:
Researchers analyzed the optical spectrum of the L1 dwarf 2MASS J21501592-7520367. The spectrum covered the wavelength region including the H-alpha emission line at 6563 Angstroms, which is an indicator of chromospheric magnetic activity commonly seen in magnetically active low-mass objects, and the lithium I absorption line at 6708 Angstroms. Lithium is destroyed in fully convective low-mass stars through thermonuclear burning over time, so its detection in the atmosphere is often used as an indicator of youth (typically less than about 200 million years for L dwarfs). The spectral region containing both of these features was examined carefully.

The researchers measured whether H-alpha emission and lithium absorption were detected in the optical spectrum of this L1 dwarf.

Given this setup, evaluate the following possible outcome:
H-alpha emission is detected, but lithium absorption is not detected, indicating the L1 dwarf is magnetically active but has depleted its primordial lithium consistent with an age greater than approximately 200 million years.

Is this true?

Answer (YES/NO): NO